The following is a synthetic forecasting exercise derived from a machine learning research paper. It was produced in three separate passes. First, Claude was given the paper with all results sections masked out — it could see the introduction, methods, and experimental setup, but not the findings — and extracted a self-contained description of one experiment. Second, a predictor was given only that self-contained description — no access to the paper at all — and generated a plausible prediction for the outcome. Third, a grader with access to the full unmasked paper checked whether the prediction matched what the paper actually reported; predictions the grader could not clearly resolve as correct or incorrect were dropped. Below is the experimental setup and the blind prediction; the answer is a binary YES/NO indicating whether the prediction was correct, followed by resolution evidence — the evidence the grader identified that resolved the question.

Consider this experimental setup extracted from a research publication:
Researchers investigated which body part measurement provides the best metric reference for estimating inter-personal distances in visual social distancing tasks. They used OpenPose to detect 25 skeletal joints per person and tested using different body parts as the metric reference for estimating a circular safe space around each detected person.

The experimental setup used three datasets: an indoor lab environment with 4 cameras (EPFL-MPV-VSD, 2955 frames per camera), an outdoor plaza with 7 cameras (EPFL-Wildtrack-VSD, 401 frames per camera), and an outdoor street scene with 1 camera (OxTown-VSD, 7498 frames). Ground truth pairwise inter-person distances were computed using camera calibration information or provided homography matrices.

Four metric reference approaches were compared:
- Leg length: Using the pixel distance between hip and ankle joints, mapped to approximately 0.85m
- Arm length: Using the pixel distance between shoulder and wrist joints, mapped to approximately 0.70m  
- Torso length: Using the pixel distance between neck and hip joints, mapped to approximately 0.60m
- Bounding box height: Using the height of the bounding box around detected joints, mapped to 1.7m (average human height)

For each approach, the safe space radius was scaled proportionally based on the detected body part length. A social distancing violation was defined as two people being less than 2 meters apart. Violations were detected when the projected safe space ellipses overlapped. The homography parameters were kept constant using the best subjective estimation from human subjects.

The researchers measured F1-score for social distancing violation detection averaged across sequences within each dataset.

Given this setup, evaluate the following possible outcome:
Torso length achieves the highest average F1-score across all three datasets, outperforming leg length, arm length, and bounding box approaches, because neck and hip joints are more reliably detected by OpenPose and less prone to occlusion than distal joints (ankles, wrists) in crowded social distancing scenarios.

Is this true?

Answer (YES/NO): NO